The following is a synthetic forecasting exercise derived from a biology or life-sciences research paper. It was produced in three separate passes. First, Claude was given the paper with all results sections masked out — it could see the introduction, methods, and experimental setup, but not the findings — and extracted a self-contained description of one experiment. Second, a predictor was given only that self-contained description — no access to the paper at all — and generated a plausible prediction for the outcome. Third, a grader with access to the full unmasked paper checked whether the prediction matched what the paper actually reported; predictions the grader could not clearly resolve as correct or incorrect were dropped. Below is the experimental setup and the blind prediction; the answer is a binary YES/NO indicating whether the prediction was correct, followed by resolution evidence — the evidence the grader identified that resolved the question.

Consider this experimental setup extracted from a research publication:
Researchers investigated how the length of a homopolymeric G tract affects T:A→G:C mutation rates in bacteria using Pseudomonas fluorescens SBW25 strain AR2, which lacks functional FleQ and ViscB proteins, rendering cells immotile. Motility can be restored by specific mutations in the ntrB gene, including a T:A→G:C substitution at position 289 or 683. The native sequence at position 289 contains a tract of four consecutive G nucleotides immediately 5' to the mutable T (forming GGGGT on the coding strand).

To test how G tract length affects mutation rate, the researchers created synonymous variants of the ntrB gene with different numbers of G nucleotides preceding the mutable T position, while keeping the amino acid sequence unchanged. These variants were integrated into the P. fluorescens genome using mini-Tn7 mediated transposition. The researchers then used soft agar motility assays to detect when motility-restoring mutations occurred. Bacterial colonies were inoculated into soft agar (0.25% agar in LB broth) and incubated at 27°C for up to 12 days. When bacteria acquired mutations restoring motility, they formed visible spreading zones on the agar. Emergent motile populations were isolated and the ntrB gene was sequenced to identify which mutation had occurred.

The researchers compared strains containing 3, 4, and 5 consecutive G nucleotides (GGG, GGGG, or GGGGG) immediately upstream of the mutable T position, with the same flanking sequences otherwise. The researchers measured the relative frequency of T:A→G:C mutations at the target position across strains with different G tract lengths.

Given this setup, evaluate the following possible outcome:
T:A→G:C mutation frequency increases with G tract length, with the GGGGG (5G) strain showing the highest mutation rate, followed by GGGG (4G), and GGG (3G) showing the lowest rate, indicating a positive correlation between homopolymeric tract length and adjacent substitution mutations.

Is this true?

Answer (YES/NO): YES